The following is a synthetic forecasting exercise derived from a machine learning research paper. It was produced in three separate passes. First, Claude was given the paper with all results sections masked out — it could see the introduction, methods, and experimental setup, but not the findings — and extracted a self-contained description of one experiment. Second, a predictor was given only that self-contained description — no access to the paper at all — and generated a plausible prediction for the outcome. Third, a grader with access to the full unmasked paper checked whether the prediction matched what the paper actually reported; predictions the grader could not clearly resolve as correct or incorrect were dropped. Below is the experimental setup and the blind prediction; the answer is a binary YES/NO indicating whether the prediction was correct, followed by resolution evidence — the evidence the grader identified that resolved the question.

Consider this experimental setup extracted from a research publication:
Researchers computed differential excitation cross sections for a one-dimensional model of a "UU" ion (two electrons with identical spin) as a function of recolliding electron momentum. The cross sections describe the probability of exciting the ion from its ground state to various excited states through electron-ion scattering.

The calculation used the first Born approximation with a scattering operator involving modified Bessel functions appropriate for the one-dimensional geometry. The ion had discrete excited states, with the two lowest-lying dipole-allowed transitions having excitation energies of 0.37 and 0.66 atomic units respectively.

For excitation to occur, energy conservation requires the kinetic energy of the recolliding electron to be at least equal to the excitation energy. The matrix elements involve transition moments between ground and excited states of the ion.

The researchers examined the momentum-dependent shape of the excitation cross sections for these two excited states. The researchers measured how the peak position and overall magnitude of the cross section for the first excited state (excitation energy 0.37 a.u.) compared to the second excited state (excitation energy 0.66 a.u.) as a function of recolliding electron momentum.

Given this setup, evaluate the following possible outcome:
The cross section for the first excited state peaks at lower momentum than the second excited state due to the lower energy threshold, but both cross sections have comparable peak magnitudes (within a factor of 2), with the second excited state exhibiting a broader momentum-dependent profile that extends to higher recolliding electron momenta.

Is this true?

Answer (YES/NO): NO